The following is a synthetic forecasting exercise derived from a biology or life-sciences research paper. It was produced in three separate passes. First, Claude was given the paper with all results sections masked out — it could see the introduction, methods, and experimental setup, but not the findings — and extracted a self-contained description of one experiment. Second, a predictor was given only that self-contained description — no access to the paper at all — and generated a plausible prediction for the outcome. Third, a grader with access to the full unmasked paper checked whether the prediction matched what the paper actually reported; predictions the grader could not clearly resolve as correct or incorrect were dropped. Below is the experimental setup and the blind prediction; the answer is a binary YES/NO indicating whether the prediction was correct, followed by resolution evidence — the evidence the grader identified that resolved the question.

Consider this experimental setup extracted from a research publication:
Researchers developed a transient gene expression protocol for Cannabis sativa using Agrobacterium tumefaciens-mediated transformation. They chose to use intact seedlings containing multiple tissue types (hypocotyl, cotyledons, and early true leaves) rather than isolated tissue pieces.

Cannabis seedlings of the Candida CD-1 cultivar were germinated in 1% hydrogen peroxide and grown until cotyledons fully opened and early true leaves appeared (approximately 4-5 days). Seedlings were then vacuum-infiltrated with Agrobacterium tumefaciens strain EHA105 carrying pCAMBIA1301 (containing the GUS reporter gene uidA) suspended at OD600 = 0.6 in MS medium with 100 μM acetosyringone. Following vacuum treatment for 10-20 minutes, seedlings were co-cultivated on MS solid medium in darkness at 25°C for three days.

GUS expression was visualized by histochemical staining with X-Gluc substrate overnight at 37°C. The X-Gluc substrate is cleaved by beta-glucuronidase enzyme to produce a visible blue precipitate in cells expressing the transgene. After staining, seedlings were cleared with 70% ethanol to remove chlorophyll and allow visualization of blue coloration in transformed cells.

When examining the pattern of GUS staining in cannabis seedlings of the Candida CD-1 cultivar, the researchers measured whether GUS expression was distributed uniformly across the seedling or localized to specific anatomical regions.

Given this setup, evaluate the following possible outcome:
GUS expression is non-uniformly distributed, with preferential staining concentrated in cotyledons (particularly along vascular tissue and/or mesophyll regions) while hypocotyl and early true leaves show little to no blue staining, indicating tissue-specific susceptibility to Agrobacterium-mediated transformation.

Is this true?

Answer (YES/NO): NO